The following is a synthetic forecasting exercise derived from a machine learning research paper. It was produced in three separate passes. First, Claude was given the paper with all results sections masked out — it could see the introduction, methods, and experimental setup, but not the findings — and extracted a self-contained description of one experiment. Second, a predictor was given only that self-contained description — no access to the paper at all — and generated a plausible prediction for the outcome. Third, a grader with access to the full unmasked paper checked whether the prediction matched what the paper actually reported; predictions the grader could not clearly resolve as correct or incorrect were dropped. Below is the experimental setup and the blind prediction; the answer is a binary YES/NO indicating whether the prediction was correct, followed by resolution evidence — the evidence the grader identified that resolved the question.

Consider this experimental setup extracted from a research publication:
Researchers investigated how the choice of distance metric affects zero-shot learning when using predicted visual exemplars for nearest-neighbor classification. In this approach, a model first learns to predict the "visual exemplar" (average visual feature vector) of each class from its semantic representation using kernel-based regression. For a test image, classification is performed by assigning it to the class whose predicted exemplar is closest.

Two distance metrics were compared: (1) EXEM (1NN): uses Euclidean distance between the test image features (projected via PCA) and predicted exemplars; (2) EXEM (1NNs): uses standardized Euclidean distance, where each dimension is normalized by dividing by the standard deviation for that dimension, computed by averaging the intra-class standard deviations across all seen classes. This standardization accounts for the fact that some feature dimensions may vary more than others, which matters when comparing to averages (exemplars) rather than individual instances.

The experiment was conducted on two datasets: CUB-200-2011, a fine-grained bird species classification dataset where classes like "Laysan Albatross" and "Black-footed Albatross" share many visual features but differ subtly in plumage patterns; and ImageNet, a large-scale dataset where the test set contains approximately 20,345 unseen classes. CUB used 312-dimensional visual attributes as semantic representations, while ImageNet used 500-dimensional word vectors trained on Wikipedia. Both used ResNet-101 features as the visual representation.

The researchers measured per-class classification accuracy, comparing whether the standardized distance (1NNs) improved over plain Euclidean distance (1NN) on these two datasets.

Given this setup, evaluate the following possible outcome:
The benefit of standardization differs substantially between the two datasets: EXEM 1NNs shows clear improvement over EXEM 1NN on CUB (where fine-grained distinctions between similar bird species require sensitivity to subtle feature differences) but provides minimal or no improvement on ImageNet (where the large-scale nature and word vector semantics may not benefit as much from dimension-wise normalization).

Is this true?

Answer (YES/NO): NO